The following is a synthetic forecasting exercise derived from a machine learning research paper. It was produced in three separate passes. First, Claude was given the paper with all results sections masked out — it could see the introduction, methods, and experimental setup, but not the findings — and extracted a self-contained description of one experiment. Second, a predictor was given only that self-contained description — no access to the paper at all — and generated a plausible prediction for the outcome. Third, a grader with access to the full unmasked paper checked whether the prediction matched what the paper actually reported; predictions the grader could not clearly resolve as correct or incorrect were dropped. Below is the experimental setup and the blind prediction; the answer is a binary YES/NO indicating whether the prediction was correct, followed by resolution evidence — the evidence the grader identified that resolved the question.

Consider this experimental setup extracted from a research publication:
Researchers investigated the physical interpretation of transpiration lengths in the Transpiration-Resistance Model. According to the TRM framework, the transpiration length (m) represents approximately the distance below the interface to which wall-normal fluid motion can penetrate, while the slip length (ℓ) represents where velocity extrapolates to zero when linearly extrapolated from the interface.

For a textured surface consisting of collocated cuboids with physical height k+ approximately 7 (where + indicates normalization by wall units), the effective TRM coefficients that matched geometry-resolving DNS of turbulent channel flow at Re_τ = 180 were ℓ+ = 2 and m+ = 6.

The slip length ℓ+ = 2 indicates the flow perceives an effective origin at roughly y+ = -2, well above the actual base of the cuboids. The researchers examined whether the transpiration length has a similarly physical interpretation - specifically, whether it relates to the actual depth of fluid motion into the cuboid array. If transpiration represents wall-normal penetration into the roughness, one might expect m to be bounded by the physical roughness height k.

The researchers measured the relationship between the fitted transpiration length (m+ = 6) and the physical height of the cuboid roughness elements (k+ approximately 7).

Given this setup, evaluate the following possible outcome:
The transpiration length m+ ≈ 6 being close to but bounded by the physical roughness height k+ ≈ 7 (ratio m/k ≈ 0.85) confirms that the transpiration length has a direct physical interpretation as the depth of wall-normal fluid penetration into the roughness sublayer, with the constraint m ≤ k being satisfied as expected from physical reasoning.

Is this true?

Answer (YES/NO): NO